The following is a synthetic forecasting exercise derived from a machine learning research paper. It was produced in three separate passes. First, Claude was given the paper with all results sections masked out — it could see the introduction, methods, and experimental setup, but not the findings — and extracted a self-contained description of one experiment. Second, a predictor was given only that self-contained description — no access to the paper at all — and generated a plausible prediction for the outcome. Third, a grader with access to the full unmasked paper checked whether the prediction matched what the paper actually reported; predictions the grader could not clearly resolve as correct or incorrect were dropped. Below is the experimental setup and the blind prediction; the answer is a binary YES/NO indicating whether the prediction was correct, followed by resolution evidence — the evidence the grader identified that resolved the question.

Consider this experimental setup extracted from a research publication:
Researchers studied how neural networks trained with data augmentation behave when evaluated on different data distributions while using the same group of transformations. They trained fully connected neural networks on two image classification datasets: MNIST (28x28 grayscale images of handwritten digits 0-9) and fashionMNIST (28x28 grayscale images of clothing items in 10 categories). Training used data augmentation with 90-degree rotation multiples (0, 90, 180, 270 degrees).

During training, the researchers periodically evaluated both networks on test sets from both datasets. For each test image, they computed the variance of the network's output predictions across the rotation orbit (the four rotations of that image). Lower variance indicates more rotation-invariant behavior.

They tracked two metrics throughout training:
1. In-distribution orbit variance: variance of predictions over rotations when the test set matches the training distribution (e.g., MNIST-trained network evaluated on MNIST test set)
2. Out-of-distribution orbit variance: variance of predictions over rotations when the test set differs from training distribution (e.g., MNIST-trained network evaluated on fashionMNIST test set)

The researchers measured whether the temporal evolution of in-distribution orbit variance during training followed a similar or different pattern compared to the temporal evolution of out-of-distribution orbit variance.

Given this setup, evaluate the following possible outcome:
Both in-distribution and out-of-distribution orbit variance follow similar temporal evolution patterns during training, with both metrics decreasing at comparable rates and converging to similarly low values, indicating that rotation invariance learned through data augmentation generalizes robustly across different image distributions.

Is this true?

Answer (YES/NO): NO